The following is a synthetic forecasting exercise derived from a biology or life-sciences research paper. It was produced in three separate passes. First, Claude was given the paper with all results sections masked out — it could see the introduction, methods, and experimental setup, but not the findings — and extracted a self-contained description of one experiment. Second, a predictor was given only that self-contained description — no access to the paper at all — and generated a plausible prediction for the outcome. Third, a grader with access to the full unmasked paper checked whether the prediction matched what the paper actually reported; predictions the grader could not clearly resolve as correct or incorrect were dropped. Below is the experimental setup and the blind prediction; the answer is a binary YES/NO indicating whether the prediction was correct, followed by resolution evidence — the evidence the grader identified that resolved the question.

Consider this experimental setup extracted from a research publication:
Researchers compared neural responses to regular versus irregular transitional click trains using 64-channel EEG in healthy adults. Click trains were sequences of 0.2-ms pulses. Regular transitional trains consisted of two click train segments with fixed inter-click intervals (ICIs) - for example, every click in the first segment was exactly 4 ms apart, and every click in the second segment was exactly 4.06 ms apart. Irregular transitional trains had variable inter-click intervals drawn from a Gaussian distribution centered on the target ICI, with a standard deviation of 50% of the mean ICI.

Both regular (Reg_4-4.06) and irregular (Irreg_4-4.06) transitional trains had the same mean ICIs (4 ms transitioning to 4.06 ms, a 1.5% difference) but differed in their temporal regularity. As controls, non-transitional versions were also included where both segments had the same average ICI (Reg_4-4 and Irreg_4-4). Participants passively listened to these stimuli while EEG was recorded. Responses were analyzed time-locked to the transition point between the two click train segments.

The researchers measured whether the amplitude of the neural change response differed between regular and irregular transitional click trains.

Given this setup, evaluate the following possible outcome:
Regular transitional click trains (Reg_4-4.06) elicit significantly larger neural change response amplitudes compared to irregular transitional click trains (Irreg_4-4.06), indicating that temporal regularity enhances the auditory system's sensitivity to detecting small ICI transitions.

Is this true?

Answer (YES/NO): YES